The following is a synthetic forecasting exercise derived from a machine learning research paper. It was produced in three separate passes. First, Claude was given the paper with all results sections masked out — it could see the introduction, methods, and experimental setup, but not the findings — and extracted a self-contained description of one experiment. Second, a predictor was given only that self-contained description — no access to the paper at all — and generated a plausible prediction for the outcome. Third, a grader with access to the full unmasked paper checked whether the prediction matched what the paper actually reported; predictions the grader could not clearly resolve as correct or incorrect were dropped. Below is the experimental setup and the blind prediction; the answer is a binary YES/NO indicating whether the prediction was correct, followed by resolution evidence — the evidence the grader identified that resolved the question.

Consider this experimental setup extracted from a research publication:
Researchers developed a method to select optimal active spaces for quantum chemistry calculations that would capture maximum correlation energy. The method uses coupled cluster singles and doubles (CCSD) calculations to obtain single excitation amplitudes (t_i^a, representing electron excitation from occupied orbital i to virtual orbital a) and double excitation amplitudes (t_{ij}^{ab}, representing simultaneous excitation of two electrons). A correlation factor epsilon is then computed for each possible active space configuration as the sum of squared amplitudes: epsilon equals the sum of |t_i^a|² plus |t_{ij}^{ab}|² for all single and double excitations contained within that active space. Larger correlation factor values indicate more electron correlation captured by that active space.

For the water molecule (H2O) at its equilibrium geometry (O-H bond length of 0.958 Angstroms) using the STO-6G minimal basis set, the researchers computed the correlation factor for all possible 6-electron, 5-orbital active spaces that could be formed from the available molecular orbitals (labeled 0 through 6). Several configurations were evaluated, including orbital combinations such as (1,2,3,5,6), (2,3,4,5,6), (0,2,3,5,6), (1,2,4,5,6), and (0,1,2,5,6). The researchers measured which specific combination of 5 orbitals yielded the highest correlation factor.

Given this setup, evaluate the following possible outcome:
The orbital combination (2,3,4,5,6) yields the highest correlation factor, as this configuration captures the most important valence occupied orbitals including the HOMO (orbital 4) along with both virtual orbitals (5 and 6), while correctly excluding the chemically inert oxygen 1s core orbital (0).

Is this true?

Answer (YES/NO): NO